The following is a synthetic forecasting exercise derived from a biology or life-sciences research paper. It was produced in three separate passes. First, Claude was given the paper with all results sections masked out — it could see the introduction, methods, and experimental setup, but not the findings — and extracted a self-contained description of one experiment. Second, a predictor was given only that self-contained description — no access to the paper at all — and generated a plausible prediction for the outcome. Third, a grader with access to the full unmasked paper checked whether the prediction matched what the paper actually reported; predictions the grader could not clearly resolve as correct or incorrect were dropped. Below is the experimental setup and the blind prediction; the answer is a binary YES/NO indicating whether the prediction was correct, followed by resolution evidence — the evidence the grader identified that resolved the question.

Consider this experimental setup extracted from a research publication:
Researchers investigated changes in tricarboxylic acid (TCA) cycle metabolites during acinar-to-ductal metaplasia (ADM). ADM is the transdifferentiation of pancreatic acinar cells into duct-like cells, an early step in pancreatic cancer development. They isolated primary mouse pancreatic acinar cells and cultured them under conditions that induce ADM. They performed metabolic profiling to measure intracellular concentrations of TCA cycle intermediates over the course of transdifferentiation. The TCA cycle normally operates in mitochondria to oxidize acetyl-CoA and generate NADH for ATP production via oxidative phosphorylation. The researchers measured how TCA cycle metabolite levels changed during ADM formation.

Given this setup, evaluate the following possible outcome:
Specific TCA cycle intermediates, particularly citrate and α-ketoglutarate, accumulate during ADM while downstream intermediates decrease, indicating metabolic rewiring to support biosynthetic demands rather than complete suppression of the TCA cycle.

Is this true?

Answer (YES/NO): NO